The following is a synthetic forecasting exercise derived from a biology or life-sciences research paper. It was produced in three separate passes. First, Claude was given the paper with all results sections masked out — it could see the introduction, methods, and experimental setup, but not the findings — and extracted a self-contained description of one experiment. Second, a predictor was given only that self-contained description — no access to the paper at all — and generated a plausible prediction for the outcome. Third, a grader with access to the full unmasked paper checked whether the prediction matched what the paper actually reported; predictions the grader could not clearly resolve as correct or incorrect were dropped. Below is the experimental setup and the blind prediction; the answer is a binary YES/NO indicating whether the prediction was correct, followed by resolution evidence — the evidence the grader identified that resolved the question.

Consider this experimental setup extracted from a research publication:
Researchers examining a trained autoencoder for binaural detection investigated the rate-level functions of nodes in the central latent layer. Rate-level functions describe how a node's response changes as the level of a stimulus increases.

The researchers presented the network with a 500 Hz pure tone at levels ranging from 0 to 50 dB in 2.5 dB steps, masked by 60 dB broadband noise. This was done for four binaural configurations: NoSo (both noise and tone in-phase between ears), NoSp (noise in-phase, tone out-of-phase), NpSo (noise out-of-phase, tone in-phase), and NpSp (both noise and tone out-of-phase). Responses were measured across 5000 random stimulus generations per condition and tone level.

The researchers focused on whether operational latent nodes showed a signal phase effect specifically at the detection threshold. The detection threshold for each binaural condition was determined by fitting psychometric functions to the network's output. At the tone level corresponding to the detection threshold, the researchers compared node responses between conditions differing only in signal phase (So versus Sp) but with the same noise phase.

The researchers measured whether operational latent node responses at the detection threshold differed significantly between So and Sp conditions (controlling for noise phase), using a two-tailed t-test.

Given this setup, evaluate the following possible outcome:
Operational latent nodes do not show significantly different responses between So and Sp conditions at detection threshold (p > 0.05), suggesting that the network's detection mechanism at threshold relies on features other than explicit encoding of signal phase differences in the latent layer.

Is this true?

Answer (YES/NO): NO